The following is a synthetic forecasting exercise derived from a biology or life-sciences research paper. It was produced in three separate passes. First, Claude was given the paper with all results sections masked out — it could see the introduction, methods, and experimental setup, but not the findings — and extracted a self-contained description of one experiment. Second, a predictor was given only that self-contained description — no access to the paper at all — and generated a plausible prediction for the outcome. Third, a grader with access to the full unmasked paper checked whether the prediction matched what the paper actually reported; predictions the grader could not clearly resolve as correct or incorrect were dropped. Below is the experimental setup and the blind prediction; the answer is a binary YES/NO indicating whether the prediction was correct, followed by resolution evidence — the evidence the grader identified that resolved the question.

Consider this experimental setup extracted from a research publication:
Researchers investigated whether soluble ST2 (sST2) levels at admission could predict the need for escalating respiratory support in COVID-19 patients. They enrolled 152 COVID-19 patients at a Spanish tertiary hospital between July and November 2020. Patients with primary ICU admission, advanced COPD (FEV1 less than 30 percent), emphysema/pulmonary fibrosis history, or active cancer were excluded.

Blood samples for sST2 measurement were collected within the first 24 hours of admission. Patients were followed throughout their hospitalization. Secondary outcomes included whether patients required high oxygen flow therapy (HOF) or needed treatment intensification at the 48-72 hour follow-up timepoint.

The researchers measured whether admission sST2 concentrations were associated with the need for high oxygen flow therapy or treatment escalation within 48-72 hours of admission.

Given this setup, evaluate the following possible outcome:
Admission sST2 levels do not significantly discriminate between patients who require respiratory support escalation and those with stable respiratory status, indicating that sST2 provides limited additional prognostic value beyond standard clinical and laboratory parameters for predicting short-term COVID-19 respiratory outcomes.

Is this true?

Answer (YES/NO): NO